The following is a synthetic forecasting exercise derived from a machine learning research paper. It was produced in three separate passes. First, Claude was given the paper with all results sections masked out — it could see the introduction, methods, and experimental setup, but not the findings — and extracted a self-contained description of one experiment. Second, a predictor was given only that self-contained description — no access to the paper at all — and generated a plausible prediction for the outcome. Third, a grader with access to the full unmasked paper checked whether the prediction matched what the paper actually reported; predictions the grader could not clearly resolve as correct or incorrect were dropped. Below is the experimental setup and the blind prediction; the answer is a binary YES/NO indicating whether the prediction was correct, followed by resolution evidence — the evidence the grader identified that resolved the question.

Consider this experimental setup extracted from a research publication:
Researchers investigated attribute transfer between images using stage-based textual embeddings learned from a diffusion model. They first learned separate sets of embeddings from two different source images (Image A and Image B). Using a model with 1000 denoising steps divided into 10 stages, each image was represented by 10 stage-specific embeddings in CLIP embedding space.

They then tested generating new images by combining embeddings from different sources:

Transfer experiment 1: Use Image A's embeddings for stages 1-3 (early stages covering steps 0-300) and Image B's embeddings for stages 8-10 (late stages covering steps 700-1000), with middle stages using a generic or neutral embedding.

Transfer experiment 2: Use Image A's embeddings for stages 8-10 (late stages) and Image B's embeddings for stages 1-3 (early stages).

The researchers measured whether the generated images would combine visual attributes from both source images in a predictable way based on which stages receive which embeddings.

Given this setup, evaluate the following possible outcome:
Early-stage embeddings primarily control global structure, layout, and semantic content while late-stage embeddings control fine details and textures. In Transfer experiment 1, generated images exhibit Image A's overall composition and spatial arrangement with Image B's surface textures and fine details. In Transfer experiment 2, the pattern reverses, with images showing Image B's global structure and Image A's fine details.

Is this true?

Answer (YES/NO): YES